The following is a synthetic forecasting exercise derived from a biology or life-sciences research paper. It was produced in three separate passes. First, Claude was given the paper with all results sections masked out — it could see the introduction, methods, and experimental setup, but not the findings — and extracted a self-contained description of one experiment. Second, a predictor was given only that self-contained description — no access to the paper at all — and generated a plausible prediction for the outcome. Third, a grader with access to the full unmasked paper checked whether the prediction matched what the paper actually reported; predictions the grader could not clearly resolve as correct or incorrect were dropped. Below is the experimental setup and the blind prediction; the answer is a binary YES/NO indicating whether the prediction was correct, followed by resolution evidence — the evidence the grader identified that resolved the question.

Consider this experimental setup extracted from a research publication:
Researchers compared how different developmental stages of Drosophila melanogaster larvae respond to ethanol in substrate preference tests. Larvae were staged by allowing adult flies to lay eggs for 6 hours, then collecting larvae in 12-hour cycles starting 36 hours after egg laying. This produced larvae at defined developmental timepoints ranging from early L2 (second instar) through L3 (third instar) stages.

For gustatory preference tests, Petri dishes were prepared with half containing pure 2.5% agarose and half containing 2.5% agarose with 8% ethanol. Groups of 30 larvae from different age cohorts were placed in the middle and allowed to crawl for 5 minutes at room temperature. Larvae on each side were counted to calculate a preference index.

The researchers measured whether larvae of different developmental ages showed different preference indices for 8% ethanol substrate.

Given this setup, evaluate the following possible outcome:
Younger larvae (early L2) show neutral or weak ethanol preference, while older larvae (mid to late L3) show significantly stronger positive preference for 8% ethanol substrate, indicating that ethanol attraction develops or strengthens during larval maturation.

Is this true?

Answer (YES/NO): NO